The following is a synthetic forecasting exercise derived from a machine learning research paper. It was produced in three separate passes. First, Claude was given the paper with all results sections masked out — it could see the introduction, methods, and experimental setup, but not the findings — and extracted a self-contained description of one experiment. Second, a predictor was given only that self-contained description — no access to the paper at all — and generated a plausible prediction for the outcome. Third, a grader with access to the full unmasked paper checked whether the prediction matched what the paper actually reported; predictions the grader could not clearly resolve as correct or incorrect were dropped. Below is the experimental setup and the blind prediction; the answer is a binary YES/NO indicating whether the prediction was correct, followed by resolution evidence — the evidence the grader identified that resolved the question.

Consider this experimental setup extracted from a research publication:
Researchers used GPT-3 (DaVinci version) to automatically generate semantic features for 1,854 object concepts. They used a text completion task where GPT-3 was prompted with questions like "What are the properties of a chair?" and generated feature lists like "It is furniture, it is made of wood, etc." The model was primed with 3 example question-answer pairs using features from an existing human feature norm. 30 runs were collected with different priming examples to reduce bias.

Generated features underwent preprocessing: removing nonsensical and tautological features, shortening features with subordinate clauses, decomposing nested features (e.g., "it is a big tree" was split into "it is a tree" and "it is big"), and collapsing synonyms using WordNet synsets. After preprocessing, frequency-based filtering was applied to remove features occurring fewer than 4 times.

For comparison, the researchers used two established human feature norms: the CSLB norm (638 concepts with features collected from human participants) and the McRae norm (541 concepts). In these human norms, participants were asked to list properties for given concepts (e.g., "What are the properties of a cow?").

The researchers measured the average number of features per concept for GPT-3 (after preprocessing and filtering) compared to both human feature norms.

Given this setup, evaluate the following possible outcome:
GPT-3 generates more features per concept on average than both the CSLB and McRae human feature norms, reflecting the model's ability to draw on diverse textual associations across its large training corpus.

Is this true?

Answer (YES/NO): YES